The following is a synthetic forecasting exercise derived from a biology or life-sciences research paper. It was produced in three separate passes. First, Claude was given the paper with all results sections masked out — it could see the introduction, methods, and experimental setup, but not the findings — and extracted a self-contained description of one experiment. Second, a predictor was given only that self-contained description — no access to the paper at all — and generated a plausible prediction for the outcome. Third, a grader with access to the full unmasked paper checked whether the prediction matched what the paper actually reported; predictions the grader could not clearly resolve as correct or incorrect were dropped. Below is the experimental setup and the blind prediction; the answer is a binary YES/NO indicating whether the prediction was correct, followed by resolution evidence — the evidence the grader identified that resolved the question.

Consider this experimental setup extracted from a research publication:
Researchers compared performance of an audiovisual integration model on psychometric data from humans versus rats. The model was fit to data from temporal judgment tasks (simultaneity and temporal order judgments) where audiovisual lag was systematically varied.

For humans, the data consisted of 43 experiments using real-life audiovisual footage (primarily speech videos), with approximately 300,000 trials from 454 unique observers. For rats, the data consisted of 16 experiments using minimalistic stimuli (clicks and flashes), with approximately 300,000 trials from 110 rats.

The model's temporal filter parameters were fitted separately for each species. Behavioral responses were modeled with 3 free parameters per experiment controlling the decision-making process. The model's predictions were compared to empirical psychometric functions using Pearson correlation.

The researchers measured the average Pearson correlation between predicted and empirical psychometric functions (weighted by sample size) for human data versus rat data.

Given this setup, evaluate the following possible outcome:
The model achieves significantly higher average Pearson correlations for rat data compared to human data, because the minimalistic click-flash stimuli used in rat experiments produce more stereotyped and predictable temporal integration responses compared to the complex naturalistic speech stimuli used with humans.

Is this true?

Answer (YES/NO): NO